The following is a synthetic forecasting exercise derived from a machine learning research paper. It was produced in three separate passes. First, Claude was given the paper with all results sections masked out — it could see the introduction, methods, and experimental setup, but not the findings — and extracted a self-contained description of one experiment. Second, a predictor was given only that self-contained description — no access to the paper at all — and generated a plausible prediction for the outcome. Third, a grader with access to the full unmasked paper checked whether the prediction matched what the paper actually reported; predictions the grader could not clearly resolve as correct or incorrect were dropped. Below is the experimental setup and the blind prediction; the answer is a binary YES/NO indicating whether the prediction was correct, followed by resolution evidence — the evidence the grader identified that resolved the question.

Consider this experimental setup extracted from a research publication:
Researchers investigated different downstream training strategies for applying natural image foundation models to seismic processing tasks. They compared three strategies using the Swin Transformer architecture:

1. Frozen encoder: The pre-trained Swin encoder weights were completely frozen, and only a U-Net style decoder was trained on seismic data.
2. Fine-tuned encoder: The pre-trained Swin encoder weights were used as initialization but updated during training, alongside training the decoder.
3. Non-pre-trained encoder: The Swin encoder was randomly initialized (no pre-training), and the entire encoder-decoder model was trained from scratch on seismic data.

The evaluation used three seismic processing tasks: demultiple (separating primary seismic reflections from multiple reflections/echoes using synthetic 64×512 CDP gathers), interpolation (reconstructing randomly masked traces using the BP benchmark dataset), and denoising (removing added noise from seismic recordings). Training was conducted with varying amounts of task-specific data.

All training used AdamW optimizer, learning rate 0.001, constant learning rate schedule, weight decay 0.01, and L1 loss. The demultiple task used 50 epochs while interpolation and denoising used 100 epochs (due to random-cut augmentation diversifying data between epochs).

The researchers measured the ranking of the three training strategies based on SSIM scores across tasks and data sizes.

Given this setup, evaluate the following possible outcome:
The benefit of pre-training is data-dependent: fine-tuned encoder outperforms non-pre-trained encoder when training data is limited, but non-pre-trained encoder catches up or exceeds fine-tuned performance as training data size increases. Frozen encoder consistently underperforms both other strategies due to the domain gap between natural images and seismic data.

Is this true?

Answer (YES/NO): NO